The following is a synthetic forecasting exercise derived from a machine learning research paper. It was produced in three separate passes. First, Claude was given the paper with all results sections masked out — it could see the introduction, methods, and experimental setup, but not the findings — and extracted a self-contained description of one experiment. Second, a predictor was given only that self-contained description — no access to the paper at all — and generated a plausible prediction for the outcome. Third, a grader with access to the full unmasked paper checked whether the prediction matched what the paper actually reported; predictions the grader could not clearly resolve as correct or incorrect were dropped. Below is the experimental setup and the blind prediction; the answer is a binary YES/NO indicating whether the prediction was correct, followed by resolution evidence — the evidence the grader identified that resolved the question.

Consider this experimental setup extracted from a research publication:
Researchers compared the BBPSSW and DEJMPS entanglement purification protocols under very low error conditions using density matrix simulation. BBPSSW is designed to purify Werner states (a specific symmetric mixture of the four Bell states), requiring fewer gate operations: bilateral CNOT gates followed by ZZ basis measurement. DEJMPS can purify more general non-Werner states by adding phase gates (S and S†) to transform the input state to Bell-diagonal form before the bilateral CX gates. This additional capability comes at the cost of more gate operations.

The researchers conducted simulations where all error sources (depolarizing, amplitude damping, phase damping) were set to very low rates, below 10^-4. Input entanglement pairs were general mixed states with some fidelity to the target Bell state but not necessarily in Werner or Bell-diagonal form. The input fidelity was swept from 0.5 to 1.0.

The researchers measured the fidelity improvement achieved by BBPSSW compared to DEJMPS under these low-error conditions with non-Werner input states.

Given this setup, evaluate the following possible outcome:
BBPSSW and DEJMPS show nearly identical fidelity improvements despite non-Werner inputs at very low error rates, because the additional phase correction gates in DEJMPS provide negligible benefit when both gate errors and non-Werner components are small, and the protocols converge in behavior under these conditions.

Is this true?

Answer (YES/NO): NO